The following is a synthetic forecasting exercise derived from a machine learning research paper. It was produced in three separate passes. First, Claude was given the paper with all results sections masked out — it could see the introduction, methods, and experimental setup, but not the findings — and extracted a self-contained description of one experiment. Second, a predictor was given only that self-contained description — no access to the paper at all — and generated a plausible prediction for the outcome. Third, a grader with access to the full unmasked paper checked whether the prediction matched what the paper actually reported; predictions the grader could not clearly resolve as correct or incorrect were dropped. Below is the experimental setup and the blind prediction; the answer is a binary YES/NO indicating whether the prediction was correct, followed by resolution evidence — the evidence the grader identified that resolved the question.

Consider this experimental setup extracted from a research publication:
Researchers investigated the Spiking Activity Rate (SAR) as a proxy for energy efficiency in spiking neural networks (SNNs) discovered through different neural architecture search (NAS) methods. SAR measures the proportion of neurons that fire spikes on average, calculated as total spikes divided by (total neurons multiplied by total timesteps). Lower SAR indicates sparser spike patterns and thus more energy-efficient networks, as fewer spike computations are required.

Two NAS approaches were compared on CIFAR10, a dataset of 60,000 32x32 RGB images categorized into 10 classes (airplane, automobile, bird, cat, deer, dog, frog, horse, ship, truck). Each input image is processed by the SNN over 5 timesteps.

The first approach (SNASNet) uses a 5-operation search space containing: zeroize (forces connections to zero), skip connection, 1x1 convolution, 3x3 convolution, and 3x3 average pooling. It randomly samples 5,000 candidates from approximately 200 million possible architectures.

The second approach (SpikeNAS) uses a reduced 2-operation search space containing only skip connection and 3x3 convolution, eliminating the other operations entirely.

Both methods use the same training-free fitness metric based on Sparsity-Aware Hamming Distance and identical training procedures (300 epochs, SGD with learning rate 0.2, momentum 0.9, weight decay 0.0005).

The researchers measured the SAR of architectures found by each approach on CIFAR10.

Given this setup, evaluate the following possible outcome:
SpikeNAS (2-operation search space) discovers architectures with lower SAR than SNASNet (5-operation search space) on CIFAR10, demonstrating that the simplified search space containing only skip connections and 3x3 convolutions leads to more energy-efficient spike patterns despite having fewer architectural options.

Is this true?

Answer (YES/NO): YES